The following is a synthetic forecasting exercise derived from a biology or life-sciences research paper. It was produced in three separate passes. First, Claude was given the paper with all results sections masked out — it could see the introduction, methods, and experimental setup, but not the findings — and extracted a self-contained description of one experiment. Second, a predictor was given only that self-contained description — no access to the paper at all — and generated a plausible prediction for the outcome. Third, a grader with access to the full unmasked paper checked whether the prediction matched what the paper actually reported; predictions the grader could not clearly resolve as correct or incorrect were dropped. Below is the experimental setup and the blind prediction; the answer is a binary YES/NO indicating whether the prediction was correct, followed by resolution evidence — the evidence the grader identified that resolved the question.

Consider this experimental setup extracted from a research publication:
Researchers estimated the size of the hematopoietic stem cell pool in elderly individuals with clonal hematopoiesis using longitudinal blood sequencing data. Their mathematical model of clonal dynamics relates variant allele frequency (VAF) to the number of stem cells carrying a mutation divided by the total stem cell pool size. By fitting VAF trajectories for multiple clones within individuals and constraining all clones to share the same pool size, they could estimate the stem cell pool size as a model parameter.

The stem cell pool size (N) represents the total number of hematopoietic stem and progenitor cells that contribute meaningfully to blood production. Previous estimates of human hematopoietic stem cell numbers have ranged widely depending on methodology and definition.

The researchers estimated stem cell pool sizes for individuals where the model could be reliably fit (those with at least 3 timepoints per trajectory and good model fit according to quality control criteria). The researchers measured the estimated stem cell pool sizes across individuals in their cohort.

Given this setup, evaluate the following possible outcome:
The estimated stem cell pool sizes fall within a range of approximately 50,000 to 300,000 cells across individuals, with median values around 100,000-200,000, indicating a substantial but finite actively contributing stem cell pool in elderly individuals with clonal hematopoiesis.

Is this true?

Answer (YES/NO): NO